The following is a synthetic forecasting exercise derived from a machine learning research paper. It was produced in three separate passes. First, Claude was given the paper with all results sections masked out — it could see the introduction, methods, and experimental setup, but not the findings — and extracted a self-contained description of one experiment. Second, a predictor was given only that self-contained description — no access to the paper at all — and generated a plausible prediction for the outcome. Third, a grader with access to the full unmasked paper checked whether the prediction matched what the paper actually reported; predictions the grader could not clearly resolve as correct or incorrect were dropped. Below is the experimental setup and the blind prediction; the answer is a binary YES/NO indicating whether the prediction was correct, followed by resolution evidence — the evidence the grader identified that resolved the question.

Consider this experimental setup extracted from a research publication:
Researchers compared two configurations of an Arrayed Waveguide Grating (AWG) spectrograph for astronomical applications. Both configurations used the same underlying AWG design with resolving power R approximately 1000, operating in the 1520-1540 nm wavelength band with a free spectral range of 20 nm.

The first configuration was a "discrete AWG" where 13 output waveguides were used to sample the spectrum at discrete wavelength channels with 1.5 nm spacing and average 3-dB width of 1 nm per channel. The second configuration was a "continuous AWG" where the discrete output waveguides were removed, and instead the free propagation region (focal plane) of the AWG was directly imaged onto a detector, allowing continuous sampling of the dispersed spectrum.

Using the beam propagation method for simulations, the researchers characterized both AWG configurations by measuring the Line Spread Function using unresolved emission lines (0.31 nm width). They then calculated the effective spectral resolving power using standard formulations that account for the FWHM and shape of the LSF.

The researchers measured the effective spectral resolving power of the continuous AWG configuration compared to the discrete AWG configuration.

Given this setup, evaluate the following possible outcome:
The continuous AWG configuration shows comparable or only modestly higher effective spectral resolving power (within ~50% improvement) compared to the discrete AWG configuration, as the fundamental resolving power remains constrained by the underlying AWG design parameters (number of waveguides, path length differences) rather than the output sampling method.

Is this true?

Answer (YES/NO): NO